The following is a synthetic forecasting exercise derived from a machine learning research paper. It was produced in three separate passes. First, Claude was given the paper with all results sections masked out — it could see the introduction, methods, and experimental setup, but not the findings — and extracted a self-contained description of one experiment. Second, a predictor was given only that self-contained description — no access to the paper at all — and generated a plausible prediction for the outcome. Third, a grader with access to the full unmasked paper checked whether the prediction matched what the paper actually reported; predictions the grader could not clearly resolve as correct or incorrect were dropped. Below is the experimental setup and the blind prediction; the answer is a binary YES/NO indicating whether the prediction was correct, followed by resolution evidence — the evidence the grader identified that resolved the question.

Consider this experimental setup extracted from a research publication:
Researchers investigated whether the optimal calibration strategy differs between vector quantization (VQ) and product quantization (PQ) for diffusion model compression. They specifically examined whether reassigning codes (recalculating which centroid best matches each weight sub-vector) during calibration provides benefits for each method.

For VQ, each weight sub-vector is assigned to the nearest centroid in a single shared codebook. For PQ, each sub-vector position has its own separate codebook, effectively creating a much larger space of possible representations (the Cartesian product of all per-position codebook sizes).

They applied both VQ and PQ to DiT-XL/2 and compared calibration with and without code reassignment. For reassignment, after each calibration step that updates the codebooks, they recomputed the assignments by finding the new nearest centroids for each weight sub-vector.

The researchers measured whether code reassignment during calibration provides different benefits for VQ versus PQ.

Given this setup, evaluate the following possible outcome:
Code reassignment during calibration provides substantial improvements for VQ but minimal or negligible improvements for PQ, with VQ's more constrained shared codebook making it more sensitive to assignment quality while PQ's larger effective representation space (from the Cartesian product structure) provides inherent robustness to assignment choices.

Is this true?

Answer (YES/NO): NO